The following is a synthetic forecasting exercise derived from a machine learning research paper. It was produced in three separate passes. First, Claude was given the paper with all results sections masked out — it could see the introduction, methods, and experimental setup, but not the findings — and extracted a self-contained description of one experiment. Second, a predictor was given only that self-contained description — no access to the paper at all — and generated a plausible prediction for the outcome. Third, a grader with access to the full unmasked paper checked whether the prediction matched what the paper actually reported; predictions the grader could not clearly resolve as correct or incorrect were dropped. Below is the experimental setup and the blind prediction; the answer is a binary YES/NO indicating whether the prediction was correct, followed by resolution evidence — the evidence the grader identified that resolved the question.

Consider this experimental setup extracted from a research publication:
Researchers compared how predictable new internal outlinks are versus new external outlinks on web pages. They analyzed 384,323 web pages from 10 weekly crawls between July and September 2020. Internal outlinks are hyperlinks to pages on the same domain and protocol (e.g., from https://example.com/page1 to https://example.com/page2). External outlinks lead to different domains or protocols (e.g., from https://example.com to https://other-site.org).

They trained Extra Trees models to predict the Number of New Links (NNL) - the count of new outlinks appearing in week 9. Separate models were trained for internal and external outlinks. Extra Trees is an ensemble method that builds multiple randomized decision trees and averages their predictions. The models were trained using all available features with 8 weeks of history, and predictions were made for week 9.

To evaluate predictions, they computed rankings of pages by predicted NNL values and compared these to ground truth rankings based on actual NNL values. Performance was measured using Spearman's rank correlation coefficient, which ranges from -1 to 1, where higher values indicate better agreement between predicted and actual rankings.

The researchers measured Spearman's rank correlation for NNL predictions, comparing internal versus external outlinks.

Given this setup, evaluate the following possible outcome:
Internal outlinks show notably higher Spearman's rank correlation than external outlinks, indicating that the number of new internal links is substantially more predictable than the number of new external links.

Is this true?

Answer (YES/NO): YES